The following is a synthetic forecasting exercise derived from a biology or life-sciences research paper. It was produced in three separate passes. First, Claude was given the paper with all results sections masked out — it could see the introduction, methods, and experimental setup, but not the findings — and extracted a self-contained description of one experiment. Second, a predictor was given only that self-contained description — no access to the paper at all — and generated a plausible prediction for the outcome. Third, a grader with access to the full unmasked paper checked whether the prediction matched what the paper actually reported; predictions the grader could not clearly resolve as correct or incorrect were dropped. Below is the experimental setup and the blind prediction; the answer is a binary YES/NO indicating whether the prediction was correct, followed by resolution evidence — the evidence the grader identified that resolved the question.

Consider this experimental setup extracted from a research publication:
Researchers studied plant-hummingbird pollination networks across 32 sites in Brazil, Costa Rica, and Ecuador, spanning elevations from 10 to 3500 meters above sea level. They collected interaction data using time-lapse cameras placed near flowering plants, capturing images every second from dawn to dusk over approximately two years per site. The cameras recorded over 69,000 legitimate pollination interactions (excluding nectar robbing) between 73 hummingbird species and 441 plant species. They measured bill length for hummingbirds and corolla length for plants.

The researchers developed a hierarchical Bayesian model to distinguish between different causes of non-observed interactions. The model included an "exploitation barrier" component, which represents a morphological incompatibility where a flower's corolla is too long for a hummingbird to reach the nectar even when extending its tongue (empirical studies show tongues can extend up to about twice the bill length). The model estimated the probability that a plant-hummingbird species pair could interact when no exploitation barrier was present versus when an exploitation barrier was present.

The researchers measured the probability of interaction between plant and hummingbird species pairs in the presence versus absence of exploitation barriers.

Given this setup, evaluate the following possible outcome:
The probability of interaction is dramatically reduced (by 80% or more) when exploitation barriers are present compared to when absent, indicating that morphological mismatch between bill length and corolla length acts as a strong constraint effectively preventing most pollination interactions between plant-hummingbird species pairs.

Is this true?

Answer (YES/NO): NO